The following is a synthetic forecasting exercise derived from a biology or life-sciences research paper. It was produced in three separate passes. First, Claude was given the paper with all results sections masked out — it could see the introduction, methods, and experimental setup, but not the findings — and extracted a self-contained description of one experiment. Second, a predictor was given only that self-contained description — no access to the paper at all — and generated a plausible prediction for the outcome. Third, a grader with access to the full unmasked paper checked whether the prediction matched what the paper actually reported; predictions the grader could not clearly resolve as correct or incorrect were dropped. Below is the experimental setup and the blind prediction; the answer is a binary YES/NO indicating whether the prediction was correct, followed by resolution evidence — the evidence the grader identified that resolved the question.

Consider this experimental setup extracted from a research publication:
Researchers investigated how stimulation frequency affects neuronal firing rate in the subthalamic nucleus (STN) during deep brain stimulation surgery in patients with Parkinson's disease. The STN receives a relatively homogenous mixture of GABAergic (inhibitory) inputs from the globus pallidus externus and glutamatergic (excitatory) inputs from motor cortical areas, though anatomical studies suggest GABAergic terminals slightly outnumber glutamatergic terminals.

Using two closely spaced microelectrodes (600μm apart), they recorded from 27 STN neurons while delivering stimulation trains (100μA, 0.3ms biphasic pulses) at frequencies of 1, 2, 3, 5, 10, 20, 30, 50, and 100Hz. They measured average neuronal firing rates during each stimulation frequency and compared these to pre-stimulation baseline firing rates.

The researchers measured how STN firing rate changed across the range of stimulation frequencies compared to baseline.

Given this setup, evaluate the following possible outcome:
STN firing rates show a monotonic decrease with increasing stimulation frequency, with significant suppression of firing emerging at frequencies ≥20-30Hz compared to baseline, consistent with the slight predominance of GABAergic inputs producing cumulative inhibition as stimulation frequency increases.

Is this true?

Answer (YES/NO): YES